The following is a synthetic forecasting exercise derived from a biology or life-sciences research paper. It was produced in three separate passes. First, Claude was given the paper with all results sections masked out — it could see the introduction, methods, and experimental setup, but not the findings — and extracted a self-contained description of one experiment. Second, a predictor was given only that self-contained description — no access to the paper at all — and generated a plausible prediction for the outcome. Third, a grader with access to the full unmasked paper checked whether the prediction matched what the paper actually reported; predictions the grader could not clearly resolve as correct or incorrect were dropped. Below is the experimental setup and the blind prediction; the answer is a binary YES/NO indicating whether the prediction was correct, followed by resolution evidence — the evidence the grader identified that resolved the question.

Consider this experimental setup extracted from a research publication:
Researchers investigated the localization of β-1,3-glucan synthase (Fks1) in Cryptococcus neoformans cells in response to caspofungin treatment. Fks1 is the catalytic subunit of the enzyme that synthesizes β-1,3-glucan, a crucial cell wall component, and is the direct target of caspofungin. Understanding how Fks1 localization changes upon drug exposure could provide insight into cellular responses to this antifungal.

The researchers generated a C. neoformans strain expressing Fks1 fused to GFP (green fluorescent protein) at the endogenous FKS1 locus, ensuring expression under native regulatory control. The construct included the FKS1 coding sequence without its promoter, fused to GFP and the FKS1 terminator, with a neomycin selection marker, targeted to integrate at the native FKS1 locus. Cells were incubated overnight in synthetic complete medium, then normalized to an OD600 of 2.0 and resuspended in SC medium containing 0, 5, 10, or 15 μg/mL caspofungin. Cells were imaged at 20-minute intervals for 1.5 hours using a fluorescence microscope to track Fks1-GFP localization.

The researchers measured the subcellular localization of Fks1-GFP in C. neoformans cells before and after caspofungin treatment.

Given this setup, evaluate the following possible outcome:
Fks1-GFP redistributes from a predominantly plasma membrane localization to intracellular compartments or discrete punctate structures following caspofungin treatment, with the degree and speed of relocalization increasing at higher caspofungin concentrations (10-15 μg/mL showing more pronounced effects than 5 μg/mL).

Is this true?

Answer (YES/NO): NO